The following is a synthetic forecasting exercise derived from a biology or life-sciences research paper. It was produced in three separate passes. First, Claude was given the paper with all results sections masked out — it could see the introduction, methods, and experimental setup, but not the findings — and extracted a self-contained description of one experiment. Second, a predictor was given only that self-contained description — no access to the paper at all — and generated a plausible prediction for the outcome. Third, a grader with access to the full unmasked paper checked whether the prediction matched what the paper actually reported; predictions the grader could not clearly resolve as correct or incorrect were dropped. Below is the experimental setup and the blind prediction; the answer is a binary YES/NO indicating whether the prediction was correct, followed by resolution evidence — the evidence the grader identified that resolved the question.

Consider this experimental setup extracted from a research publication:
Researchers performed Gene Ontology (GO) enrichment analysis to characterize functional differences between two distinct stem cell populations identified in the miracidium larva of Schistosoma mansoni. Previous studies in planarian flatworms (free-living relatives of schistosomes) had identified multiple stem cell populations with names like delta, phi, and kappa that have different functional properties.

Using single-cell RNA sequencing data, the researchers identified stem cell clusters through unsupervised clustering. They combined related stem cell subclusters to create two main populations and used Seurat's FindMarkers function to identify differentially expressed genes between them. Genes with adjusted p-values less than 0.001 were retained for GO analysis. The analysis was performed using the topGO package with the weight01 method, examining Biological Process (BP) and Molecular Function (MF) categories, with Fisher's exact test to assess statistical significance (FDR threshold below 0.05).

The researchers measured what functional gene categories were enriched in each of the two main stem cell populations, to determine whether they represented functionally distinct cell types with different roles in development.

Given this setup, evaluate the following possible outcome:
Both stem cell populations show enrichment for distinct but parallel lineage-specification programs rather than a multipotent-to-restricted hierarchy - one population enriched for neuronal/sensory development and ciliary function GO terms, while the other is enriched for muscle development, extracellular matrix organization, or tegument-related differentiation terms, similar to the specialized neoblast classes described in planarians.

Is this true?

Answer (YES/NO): NO